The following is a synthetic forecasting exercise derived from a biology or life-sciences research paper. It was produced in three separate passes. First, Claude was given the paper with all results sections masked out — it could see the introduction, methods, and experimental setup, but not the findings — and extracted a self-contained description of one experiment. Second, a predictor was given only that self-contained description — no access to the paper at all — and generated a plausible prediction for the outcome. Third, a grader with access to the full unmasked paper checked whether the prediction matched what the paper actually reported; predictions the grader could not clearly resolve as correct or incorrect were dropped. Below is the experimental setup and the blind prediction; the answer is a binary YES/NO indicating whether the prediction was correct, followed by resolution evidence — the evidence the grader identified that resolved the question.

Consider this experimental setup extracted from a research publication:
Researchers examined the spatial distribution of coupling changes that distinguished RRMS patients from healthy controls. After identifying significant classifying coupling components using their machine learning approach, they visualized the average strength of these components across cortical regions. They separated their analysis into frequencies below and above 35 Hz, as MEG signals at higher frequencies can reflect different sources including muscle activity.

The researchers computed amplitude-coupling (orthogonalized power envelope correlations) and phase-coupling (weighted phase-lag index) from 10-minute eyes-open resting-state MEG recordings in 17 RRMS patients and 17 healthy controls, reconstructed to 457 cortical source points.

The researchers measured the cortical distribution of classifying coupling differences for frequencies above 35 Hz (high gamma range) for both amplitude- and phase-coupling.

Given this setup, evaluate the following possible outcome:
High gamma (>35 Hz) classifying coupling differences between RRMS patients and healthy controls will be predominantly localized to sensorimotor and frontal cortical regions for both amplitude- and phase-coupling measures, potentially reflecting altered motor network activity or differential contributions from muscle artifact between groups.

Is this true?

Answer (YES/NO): NO